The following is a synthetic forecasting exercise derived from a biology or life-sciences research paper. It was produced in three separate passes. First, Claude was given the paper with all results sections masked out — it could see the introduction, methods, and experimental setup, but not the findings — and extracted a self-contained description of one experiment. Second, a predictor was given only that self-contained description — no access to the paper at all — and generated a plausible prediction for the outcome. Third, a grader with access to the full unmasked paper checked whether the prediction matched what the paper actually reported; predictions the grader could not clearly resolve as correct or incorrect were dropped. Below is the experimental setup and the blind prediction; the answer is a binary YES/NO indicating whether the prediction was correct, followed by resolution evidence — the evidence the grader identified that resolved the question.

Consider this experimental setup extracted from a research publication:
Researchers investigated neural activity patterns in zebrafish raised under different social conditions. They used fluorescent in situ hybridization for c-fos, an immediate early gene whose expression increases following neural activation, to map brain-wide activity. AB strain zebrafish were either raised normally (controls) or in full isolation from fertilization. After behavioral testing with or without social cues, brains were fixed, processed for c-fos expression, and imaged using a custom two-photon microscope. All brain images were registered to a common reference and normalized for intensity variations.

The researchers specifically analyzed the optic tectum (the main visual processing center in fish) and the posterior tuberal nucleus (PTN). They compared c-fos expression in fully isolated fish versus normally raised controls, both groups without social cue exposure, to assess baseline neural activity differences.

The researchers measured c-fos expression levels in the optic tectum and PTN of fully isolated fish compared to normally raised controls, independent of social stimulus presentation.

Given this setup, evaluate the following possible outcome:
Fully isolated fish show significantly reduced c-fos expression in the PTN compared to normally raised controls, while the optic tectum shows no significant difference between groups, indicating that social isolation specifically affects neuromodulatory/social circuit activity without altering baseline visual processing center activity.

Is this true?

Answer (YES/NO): NO